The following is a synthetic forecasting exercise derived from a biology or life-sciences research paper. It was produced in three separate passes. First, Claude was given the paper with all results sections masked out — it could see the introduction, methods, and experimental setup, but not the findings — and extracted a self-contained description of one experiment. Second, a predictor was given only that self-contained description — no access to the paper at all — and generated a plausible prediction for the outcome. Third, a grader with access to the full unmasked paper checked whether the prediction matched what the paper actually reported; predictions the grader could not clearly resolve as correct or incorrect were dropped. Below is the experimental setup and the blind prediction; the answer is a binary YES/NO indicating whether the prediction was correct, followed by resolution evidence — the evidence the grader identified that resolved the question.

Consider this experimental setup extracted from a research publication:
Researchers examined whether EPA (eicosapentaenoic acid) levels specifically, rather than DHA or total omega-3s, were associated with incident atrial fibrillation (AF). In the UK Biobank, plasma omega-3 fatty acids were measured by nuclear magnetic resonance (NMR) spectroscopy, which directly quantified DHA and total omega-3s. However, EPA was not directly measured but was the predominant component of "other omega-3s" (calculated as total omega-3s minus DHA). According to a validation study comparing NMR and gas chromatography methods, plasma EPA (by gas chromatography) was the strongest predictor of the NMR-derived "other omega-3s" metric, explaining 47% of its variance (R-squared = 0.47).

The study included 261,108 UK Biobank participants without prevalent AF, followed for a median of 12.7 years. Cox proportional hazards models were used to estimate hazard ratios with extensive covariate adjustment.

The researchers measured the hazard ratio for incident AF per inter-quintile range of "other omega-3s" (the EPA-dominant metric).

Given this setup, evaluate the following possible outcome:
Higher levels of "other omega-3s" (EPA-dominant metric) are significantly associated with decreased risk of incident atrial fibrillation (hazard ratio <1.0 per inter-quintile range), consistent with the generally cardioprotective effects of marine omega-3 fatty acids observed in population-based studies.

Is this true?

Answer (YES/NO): YES